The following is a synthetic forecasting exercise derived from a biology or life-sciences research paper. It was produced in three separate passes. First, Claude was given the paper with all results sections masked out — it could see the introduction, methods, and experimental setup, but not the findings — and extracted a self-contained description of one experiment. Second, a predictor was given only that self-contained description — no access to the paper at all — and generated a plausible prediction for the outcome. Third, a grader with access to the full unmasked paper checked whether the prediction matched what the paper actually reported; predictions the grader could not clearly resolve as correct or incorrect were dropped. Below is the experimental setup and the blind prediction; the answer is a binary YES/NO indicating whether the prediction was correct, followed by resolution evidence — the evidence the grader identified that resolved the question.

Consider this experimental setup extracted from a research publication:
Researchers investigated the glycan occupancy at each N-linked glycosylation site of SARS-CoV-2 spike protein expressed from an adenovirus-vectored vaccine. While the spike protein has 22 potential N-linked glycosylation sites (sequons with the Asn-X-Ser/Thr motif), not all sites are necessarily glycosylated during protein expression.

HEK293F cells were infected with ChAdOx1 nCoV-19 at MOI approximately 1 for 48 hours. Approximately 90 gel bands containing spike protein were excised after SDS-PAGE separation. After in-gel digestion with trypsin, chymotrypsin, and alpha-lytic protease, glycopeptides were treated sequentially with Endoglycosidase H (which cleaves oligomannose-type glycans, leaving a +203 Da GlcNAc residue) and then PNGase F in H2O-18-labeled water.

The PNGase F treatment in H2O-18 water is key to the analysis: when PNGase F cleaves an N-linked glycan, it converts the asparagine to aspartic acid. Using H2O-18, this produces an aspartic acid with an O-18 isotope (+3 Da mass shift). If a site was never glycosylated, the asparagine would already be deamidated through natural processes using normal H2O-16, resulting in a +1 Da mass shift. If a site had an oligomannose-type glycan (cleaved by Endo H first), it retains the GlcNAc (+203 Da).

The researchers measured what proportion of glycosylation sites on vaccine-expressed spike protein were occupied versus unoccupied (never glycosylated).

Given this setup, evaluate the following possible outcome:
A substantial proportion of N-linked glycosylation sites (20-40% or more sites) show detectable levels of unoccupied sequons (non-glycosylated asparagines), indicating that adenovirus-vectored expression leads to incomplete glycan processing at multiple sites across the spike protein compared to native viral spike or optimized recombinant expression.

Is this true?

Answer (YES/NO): NO